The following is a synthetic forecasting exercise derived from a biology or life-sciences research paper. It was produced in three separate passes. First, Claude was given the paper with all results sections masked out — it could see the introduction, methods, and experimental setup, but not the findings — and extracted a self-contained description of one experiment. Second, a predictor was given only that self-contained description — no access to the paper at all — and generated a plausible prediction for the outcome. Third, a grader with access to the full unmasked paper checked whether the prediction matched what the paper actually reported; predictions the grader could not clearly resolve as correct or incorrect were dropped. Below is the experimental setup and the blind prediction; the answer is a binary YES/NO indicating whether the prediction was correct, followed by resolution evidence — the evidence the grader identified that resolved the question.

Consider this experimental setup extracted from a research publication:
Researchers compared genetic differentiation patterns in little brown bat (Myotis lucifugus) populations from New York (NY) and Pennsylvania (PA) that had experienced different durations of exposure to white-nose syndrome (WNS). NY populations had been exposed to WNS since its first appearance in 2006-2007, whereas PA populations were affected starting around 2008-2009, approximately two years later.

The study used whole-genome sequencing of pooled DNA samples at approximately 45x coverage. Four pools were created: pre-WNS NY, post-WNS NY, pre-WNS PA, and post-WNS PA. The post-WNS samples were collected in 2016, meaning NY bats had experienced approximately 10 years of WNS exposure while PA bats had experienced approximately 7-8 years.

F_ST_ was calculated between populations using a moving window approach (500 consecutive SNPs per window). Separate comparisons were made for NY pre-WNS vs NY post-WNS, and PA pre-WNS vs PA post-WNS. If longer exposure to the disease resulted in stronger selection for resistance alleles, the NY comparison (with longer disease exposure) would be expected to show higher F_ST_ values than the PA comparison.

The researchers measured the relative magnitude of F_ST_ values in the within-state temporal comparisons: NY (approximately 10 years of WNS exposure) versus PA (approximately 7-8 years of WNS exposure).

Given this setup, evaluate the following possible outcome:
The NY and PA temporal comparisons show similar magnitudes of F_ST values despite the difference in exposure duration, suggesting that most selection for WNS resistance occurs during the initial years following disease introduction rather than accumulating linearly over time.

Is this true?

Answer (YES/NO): NO